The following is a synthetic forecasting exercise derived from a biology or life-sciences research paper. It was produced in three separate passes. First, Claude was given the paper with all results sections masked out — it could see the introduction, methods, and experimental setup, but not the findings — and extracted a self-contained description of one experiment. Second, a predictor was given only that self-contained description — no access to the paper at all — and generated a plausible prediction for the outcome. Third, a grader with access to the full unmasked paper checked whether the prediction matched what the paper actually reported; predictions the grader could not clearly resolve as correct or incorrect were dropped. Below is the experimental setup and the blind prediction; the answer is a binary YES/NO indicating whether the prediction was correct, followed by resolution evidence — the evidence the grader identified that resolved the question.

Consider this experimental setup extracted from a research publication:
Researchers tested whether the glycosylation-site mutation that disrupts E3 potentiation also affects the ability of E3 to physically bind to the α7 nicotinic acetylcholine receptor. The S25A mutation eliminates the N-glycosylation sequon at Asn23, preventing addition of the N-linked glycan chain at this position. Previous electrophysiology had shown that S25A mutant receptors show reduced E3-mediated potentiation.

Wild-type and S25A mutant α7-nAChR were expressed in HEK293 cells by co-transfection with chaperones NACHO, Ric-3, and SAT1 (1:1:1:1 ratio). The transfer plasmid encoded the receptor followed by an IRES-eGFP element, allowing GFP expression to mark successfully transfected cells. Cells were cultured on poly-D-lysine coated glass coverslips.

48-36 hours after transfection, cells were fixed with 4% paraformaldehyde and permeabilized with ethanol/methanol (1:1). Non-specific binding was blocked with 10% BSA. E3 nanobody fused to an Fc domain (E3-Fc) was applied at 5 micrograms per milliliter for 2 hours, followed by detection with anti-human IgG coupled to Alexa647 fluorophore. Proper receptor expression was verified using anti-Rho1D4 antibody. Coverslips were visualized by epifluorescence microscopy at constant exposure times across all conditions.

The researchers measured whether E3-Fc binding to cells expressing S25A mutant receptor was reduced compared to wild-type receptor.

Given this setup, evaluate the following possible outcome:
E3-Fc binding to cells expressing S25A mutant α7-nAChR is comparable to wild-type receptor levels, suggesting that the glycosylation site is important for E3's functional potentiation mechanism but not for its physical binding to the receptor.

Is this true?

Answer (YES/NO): YES